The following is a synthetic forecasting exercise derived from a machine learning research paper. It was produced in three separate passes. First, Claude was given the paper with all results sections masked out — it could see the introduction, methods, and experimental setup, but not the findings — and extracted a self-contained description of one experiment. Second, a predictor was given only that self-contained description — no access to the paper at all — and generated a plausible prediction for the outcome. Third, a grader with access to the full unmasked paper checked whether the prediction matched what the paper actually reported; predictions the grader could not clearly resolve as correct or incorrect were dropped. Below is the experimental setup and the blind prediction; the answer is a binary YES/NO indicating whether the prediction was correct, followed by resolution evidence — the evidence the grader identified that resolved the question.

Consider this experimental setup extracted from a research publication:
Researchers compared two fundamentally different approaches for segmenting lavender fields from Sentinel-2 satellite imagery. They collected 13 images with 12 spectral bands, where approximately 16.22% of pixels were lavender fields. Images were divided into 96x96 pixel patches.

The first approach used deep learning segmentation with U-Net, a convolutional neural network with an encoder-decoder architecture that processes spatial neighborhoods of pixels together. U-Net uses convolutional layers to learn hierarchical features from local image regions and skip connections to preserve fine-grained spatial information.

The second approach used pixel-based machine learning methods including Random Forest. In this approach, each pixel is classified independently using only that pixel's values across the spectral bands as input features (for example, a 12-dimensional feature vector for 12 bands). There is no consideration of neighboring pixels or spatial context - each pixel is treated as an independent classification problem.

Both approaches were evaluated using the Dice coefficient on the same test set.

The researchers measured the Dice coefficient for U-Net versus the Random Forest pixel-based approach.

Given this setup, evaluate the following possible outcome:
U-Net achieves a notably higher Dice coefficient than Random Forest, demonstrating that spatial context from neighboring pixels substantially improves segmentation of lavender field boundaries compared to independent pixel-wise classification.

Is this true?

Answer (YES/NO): NO